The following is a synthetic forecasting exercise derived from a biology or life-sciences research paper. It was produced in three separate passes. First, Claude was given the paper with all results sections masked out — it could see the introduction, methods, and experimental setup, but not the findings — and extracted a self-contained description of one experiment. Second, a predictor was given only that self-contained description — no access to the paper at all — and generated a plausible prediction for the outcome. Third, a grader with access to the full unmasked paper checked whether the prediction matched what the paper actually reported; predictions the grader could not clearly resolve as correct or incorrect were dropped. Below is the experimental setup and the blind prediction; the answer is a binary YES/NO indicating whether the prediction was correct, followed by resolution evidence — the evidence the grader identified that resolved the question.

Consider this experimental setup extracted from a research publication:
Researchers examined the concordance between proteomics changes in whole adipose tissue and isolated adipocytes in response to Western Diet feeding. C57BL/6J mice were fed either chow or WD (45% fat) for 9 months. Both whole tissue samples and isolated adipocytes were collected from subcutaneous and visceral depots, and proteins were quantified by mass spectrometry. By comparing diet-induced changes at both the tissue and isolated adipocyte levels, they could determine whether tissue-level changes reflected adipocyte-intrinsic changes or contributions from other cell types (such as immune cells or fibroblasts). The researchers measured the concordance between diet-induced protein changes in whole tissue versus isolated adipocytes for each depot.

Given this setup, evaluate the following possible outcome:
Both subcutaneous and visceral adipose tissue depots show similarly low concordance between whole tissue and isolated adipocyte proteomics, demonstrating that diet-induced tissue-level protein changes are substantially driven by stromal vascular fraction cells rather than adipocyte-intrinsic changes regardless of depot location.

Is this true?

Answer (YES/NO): NO